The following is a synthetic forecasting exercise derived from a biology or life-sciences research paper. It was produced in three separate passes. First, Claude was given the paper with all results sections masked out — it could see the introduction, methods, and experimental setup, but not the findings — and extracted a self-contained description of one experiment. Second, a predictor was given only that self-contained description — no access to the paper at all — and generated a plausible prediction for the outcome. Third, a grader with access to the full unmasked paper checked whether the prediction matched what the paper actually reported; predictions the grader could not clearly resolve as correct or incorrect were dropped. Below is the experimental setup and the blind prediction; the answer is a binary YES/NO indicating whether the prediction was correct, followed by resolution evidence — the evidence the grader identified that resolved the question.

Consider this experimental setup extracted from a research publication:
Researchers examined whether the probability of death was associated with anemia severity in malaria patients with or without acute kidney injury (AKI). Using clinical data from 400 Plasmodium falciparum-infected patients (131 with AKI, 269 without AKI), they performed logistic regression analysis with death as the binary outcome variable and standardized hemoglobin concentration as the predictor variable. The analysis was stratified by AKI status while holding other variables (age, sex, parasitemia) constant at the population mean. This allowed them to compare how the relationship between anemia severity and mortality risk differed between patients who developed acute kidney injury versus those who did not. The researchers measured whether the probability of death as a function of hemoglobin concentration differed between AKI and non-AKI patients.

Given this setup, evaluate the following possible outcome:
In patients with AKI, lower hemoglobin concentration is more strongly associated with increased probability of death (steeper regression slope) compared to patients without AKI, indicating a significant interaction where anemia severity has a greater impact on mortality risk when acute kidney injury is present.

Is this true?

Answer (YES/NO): YES